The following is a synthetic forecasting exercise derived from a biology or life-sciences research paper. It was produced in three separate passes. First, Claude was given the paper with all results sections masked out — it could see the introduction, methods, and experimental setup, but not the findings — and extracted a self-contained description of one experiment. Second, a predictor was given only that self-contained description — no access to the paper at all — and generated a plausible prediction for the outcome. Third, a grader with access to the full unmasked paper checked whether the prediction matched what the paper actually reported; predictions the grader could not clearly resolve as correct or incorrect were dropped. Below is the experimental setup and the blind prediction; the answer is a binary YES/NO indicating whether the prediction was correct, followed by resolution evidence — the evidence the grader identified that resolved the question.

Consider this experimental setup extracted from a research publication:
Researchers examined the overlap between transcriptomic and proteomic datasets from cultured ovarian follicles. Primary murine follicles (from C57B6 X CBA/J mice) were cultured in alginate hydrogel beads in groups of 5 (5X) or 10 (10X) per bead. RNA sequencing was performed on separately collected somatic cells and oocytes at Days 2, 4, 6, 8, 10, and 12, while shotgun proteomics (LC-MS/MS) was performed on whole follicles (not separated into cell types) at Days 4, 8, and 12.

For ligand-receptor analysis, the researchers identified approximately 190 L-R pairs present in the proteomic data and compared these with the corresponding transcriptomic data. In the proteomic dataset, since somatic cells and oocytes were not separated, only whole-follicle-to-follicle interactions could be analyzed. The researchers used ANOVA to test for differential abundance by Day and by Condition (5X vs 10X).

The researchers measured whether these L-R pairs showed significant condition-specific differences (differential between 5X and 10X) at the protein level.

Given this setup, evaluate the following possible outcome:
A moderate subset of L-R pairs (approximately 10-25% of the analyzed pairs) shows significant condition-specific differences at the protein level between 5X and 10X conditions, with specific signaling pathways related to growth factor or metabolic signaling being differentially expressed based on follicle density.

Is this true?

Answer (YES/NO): NO